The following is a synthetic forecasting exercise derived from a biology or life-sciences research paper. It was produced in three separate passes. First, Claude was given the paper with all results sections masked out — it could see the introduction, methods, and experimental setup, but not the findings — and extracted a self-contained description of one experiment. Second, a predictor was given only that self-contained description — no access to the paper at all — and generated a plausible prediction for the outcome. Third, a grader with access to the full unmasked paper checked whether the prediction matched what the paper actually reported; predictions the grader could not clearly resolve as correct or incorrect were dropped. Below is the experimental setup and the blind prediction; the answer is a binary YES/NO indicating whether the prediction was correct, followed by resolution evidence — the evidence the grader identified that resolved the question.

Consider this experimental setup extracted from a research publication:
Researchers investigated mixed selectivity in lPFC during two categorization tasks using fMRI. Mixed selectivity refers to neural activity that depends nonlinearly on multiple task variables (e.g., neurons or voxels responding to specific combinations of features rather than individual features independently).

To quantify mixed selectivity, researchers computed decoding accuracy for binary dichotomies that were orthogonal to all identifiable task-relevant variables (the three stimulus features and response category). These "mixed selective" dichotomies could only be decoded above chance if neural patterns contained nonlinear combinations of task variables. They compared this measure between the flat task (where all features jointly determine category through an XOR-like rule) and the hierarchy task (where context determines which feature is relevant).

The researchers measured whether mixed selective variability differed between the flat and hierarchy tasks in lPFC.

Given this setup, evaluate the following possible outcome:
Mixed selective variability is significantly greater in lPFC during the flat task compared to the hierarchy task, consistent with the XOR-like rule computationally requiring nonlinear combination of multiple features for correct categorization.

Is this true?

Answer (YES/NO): NO